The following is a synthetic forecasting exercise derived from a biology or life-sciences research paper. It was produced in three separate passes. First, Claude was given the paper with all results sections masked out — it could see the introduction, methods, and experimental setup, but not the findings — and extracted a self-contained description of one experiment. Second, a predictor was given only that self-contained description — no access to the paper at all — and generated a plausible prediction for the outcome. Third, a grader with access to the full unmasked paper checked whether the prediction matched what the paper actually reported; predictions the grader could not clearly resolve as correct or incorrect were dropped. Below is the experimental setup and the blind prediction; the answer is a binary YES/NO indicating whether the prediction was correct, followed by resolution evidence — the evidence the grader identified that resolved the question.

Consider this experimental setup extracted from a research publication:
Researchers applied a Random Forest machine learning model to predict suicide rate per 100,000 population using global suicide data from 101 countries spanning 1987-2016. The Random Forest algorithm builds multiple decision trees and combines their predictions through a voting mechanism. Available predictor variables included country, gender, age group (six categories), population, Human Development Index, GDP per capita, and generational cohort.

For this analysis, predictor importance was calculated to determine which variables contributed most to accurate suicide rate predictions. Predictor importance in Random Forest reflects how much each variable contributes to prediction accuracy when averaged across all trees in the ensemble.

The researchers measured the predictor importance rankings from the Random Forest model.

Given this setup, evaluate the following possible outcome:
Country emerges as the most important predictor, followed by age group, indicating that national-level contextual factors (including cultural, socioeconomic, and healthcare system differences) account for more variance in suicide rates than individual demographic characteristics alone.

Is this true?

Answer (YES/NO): NO